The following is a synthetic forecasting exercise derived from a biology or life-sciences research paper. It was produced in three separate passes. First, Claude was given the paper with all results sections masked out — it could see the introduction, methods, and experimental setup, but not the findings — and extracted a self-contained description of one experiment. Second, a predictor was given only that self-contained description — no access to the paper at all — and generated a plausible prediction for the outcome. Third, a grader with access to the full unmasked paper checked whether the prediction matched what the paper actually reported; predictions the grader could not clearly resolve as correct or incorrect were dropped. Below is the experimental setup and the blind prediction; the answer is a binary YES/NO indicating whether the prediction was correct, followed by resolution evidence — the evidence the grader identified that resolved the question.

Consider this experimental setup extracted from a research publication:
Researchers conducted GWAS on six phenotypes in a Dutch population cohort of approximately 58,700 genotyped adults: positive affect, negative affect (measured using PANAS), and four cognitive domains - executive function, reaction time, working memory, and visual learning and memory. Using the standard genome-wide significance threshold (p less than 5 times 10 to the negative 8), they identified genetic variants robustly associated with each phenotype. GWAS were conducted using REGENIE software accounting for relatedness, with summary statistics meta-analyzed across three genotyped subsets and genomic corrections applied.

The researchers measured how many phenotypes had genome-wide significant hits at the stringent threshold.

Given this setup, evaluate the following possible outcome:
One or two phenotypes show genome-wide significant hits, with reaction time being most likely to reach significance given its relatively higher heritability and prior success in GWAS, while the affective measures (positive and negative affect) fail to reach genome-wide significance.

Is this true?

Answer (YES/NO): YES